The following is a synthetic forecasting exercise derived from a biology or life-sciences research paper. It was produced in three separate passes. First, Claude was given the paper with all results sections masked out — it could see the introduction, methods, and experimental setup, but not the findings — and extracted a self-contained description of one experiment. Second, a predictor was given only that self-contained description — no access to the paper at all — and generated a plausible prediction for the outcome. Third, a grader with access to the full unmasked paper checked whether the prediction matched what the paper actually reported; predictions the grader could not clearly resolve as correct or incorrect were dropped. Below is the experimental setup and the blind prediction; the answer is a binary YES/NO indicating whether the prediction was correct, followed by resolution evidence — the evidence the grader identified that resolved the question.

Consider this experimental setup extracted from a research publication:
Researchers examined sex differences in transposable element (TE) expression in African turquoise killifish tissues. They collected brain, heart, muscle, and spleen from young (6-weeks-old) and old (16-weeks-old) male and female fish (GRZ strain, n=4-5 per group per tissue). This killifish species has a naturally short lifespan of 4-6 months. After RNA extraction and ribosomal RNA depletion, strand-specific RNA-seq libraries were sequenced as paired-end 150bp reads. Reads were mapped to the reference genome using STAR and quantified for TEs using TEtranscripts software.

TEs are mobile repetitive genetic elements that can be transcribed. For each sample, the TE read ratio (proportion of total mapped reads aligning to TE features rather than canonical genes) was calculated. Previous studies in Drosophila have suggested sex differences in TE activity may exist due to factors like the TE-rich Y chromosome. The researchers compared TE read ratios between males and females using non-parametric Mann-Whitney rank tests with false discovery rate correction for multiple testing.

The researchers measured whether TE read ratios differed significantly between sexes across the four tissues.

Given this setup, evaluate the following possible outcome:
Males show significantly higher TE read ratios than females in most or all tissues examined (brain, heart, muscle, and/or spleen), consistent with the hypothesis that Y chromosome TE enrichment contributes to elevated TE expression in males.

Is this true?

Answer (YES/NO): NO